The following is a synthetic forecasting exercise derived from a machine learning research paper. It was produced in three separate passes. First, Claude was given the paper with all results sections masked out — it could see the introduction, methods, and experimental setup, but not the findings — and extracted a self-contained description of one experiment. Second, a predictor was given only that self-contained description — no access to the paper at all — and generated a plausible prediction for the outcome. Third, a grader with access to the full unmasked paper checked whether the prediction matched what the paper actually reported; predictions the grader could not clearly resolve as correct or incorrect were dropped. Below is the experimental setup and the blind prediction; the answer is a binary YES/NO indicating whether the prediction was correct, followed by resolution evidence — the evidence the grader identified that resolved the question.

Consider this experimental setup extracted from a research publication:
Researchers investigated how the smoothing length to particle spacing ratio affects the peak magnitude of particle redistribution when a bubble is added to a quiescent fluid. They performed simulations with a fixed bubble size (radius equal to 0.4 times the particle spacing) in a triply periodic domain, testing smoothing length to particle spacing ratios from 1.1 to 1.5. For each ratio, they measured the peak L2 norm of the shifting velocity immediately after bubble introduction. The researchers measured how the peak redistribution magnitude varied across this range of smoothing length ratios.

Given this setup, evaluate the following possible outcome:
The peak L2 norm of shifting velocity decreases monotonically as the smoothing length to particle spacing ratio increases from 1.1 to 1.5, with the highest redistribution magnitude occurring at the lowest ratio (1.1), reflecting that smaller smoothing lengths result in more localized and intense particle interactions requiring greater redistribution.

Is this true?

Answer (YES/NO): NO